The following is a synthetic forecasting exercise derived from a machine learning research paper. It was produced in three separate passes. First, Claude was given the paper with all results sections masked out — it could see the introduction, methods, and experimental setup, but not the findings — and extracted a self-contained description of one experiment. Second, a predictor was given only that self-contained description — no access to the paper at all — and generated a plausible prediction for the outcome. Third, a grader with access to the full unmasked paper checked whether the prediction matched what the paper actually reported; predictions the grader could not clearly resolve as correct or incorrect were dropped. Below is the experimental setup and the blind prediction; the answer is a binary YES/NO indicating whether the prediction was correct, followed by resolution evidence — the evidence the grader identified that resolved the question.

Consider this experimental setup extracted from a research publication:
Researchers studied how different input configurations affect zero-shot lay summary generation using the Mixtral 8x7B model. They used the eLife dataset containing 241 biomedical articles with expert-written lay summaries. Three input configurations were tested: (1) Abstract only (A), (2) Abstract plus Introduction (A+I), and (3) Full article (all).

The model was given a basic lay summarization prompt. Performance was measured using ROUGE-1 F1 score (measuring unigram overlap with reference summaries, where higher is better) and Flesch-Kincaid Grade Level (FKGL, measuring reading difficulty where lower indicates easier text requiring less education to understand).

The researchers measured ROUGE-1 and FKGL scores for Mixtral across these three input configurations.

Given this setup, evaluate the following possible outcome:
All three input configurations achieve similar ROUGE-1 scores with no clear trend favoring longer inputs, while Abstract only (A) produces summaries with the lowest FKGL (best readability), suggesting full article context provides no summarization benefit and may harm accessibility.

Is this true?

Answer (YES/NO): NO